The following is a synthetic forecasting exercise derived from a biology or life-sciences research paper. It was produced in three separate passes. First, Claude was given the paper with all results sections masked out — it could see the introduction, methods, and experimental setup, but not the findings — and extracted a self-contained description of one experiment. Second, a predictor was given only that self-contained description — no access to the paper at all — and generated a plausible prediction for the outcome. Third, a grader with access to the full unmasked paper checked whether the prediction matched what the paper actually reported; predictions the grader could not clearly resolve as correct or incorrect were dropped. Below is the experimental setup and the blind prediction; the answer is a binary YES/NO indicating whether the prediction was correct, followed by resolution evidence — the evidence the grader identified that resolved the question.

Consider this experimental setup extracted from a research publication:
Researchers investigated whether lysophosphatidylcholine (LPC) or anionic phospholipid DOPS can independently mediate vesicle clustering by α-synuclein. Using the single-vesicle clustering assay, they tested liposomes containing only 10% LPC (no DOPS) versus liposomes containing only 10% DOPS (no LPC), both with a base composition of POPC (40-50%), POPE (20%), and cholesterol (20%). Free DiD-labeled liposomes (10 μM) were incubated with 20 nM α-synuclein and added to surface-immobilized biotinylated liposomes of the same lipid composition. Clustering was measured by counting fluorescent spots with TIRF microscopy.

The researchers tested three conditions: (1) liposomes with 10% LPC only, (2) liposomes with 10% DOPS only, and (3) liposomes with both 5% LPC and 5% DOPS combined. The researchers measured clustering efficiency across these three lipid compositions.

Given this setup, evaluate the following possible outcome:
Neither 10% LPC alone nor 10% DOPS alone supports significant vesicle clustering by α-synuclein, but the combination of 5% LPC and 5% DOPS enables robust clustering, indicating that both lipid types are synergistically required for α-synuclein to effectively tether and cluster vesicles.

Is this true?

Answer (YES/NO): NO